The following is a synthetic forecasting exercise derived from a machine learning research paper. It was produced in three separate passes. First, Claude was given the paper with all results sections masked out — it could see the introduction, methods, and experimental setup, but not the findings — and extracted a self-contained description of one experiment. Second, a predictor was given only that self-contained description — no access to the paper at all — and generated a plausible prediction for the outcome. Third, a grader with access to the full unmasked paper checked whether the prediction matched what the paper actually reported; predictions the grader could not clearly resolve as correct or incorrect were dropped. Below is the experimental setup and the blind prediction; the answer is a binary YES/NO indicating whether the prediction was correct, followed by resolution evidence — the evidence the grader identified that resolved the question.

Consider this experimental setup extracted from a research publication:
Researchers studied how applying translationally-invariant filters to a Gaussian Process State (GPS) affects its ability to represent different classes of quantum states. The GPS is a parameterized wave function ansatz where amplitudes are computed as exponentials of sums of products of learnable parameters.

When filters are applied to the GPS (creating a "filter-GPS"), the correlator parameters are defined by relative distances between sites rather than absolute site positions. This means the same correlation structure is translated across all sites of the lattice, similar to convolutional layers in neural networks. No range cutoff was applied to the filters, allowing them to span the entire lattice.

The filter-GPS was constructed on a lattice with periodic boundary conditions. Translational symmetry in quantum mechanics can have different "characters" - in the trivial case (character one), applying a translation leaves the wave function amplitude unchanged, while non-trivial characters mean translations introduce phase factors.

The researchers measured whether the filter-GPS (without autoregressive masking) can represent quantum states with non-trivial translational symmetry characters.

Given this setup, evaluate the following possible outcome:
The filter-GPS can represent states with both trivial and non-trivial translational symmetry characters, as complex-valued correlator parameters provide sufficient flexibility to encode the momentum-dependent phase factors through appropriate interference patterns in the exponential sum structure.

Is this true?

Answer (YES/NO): NO